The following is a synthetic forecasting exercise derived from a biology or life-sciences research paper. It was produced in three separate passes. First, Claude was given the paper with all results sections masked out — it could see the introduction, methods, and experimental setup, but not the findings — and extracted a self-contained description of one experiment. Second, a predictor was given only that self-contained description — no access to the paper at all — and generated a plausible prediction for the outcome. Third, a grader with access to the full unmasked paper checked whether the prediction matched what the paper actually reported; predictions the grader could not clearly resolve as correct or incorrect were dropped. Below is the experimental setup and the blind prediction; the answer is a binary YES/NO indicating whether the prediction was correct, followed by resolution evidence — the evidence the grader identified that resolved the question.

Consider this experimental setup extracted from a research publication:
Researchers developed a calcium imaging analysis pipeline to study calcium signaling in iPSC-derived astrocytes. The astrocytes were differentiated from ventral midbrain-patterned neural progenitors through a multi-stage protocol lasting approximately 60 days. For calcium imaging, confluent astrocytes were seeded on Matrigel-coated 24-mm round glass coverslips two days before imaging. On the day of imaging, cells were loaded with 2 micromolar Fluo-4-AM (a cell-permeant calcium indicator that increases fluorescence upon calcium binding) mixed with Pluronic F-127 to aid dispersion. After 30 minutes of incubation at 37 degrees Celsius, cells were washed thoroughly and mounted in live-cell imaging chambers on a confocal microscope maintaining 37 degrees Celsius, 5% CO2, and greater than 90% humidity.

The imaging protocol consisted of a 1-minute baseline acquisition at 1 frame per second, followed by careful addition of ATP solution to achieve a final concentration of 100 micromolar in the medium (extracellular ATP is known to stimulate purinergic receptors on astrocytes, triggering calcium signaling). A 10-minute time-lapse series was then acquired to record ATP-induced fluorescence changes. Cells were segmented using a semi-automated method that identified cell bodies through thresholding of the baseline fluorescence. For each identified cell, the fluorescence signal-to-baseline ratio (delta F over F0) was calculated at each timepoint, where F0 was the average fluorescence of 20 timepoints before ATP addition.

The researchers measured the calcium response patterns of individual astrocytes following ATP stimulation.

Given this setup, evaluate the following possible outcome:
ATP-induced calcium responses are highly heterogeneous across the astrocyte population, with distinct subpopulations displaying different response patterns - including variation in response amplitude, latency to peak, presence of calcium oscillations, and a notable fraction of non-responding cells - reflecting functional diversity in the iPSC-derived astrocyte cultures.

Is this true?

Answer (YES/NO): YES